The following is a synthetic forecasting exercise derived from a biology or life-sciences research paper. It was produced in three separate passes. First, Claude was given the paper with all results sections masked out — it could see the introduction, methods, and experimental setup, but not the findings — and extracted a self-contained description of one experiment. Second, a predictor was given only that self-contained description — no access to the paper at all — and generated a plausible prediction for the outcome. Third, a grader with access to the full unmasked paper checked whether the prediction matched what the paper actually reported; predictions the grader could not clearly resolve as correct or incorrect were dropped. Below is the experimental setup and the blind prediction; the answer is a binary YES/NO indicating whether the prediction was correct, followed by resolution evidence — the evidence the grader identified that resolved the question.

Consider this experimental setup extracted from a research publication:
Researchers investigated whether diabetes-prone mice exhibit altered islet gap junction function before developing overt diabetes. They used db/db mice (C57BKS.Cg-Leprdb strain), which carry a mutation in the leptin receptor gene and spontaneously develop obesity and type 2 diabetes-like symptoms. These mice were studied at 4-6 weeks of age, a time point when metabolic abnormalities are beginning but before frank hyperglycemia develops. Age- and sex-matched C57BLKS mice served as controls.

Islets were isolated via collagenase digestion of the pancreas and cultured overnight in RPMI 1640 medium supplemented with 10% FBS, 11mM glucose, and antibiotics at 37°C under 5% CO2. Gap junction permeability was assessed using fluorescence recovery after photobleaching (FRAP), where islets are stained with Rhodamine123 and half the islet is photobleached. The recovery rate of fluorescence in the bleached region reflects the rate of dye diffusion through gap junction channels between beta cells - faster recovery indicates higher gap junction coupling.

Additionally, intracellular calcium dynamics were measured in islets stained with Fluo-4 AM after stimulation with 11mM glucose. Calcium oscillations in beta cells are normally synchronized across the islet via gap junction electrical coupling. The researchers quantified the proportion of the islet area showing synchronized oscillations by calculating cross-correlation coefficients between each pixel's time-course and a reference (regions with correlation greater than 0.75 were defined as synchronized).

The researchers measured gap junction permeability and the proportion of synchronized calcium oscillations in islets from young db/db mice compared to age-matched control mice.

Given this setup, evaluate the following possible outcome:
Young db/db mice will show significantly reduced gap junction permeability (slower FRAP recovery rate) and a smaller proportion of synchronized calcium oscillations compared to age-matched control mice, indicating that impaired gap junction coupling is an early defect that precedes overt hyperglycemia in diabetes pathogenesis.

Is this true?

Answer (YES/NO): YES